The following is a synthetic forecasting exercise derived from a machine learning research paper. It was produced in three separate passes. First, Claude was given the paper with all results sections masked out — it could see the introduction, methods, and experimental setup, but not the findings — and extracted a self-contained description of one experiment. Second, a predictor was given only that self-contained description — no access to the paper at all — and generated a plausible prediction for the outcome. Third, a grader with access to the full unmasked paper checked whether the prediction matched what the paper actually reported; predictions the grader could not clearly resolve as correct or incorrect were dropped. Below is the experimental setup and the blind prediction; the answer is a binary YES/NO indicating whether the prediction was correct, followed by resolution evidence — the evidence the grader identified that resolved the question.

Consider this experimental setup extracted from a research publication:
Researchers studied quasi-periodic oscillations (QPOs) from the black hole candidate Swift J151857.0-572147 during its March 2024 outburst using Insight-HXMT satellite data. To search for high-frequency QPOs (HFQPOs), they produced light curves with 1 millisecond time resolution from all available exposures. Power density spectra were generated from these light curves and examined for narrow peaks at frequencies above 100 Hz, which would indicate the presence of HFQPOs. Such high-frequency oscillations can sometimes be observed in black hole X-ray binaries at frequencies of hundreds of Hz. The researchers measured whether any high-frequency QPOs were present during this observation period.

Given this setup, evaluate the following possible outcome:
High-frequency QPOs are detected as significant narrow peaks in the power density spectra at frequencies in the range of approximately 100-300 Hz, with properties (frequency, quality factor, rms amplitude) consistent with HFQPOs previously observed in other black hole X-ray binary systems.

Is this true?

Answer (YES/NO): NO